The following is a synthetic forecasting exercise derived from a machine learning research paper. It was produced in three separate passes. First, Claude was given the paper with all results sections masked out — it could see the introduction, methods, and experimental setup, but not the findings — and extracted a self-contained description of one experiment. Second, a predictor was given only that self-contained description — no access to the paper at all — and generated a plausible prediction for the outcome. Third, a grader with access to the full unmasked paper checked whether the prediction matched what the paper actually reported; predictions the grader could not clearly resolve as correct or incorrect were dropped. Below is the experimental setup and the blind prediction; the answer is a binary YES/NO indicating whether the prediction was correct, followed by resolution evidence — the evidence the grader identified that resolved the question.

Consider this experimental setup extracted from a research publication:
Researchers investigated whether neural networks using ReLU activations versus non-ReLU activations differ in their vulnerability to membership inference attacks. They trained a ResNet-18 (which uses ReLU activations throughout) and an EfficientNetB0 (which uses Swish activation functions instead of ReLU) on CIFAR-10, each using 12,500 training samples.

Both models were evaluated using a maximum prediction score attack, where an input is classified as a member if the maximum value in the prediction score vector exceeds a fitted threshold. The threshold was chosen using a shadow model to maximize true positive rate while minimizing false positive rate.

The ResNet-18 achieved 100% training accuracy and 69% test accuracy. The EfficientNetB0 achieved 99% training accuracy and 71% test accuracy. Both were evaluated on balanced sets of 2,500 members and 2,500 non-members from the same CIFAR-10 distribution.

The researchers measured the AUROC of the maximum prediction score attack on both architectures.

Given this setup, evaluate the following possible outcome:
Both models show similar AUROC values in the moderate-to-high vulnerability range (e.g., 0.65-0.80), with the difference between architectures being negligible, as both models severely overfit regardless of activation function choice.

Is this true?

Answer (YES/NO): NO